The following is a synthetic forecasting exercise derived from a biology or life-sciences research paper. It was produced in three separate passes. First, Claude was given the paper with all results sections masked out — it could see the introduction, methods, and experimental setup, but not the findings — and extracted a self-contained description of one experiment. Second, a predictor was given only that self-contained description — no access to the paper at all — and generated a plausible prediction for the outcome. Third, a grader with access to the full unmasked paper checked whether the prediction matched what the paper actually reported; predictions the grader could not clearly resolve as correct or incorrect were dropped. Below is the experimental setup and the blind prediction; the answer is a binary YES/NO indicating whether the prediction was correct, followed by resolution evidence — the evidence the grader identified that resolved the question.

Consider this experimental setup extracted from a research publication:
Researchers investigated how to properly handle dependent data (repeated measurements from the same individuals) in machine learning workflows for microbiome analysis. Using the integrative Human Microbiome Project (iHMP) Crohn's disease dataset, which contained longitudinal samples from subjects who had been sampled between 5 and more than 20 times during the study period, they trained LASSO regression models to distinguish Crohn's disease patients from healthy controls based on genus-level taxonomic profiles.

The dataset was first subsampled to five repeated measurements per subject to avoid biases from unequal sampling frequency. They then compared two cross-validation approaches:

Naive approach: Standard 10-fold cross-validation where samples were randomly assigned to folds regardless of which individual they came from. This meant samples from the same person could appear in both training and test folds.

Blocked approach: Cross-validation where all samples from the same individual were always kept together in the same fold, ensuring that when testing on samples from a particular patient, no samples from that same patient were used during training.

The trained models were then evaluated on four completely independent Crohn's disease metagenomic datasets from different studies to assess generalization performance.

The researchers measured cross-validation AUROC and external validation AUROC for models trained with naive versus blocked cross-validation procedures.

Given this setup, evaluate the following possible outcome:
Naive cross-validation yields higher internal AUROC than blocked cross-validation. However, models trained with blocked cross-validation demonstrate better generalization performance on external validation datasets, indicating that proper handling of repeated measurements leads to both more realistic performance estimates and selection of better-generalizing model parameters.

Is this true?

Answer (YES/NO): YES